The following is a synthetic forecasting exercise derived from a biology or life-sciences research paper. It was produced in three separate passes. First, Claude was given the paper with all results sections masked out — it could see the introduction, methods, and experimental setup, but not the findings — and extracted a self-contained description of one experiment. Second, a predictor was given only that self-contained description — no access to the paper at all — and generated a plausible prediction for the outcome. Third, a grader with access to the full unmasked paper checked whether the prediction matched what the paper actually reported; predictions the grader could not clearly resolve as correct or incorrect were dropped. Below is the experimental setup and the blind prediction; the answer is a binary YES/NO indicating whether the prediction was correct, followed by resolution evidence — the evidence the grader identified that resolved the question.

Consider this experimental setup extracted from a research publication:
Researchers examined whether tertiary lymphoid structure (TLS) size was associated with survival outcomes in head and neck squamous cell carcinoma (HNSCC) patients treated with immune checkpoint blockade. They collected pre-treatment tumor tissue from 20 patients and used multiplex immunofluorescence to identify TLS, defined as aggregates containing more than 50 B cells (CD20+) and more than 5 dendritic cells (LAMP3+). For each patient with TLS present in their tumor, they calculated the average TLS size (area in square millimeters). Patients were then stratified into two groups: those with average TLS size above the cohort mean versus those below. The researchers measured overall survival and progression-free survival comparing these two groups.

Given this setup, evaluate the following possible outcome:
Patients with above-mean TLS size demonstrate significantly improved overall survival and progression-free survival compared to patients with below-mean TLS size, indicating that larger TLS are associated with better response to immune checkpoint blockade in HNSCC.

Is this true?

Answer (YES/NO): NO